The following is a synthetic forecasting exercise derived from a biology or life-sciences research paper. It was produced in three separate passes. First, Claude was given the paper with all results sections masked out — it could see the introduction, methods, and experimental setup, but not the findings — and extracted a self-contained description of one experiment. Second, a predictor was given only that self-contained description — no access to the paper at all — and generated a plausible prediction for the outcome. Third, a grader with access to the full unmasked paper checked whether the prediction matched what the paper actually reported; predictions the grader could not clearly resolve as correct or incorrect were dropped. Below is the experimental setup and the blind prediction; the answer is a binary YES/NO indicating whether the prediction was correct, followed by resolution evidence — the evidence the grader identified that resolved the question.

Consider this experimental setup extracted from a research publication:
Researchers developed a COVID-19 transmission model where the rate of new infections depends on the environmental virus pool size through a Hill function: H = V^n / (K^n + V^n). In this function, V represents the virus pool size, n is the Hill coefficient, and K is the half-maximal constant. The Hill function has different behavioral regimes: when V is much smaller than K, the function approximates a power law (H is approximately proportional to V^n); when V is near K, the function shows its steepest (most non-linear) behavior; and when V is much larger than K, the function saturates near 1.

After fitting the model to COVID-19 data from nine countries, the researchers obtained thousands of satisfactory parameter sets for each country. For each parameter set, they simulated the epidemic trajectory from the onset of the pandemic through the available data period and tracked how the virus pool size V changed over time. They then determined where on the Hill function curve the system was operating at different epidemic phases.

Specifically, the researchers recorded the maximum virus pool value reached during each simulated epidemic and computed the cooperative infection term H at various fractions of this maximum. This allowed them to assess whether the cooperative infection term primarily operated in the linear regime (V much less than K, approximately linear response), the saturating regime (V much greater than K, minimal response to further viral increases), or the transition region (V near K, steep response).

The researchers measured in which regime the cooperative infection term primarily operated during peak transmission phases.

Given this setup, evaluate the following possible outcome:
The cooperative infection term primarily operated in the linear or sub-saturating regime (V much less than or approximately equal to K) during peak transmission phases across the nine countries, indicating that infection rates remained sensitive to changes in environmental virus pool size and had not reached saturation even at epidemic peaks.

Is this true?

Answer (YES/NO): YES